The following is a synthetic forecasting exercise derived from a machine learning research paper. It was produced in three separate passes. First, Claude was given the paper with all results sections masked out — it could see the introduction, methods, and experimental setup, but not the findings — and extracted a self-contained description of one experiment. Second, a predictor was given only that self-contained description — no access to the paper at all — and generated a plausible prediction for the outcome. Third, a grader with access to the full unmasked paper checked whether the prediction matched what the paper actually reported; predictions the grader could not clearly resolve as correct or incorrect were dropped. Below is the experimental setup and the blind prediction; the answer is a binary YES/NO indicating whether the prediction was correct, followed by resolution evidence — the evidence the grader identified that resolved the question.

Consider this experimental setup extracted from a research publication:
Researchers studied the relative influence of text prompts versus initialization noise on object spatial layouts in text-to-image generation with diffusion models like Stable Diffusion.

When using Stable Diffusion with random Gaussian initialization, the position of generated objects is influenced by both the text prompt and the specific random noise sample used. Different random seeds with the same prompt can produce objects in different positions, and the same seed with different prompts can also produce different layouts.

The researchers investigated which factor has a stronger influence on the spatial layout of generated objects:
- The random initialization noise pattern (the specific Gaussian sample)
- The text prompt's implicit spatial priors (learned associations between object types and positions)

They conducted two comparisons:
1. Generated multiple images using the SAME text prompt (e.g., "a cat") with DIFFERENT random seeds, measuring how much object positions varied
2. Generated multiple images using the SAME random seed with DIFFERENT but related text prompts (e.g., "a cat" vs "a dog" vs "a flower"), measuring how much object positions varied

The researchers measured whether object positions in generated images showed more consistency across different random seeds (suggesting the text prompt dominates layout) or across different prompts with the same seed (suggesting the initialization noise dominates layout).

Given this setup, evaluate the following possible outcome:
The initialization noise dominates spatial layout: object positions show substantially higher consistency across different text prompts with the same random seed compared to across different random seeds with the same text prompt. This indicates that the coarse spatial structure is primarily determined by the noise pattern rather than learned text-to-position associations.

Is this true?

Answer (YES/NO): YES